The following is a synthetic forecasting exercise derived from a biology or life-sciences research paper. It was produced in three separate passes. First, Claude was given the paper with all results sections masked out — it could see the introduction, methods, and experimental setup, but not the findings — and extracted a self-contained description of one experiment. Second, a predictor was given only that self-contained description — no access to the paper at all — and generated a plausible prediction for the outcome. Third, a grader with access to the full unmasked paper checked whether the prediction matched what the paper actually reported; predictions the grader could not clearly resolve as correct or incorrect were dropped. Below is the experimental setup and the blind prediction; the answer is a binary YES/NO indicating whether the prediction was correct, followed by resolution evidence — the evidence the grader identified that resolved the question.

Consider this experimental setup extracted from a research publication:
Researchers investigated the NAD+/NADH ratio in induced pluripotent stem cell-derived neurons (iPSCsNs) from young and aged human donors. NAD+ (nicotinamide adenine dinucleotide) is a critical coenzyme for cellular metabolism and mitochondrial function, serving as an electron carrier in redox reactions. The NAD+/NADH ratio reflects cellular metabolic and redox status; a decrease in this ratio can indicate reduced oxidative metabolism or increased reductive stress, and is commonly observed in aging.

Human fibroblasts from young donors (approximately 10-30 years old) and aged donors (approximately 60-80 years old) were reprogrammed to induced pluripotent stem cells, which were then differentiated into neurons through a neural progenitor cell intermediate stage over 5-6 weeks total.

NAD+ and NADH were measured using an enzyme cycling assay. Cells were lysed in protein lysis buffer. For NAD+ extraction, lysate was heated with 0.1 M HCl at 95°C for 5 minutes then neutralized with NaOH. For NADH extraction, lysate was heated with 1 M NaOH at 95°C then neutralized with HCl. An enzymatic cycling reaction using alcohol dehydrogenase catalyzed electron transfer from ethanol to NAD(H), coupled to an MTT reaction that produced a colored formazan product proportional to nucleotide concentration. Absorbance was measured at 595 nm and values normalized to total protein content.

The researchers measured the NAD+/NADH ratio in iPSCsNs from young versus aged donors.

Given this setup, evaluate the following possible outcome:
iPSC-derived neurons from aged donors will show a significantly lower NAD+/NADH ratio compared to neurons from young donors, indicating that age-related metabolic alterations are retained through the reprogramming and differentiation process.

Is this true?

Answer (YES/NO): YES